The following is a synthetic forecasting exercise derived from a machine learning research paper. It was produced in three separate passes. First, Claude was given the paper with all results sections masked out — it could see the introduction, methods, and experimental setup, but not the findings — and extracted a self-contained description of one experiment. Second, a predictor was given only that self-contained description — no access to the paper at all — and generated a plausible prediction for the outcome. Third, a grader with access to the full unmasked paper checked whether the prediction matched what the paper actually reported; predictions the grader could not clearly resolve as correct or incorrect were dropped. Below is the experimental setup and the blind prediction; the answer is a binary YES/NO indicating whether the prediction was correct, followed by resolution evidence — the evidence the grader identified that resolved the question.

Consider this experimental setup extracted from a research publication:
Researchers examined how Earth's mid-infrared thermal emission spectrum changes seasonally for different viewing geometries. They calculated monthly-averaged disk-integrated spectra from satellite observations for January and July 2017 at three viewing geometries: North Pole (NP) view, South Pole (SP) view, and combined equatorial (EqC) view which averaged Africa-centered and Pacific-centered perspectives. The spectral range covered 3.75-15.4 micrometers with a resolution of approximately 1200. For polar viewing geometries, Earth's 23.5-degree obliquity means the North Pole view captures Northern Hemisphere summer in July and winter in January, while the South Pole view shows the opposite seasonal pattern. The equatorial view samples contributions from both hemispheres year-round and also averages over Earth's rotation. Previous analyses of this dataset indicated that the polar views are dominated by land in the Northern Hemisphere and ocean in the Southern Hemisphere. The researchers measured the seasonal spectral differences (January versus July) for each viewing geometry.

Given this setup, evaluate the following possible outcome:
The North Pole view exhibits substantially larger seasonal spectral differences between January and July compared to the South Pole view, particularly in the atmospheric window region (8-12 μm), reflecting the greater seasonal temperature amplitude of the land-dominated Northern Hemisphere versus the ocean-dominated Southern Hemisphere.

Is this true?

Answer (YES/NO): YES